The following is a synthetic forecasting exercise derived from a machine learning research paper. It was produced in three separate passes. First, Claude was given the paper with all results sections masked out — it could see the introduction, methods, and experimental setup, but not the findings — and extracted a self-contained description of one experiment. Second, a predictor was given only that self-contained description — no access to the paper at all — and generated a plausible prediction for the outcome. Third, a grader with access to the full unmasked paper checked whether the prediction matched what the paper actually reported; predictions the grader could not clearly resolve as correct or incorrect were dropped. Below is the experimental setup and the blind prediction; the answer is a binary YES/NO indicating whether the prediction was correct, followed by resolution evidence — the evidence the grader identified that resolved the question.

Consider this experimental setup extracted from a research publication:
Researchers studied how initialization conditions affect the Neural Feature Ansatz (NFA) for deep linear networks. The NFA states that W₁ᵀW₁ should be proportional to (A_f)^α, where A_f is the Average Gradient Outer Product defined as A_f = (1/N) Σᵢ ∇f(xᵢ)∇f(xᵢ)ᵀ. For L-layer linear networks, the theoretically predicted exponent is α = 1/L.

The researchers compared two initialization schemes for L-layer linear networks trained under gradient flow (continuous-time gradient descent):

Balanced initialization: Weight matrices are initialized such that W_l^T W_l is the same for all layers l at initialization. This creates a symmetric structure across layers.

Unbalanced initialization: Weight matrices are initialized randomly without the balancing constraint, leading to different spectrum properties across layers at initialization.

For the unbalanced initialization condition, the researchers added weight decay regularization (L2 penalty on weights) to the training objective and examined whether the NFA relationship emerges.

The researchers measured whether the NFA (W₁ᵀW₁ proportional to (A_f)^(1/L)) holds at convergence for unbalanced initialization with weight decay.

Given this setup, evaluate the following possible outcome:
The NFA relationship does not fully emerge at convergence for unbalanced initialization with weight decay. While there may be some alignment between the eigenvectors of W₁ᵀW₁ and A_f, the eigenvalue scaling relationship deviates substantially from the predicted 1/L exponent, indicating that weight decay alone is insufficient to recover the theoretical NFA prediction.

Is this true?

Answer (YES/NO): NO